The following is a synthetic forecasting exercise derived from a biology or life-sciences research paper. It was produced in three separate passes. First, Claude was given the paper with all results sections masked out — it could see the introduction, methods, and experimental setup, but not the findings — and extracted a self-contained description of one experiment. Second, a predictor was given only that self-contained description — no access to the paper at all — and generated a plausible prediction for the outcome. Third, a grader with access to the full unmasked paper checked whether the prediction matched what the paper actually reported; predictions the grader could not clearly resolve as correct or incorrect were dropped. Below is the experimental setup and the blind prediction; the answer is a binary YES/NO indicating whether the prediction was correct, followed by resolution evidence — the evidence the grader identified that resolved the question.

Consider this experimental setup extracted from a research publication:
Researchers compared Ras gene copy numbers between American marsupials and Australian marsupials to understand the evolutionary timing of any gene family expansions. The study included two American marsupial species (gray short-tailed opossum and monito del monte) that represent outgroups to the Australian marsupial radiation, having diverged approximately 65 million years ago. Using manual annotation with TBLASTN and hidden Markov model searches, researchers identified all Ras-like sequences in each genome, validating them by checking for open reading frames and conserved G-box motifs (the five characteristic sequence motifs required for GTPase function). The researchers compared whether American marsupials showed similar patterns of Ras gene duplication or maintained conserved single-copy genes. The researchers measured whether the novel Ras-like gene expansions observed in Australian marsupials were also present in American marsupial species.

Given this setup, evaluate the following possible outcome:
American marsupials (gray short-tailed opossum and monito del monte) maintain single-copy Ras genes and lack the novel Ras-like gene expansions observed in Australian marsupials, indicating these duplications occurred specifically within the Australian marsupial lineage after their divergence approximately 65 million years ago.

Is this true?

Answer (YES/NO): NO